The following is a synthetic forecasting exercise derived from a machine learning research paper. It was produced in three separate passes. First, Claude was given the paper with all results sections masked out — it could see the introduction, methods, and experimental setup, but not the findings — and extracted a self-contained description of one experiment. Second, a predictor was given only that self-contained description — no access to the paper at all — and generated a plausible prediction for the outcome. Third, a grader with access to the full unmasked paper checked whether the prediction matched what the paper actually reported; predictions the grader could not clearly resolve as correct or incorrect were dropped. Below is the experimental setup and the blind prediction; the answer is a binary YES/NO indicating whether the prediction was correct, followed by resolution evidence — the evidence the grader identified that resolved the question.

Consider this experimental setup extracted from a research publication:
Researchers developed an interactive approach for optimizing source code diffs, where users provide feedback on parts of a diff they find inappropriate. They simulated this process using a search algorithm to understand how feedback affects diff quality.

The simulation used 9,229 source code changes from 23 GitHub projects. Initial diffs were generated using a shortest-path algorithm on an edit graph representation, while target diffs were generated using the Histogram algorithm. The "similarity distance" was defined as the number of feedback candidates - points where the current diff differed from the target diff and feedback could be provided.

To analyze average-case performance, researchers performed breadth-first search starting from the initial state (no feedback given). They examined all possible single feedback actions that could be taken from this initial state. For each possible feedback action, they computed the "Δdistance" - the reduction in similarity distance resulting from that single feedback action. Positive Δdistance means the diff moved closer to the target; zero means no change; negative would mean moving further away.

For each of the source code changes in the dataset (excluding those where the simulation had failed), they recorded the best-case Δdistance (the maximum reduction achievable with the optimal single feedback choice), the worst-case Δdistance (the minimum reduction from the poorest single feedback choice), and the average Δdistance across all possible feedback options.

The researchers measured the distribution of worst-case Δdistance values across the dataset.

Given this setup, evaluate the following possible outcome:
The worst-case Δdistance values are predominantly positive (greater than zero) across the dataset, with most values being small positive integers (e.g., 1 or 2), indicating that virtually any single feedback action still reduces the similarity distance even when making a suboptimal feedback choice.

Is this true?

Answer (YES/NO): NO